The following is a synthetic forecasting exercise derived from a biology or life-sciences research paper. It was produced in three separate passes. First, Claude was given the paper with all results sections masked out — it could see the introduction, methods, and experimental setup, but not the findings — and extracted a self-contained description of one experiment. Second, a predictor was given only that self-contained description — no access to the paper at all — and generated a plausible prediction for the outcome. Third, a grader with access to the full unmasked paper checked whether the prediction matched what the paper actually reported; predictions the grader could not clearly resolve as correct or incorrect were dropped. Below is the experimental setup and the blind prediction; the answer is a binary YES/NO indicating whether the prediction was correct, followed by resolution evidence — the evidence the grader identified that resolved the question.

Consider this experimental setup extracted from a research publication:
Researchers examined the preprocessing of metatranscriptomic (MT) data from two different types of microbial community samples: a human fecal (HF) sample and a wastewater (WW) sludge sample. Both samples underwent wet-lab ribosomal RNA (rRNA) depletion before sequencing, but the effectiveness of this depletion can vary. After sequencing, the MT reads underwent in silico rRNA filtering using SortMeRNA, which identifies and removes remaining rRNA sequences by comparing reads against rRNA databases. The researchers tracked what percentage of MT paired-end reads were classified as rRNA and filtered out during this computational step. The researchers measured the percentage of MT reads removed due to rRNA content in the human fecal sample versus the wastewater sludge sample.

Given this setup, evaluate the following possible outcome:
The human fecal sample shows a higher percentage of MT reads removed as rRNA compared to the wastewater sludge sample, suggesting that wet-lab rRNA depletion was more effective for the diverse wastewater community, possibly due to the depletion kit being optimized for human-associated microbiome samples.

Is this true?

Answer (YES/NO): NO